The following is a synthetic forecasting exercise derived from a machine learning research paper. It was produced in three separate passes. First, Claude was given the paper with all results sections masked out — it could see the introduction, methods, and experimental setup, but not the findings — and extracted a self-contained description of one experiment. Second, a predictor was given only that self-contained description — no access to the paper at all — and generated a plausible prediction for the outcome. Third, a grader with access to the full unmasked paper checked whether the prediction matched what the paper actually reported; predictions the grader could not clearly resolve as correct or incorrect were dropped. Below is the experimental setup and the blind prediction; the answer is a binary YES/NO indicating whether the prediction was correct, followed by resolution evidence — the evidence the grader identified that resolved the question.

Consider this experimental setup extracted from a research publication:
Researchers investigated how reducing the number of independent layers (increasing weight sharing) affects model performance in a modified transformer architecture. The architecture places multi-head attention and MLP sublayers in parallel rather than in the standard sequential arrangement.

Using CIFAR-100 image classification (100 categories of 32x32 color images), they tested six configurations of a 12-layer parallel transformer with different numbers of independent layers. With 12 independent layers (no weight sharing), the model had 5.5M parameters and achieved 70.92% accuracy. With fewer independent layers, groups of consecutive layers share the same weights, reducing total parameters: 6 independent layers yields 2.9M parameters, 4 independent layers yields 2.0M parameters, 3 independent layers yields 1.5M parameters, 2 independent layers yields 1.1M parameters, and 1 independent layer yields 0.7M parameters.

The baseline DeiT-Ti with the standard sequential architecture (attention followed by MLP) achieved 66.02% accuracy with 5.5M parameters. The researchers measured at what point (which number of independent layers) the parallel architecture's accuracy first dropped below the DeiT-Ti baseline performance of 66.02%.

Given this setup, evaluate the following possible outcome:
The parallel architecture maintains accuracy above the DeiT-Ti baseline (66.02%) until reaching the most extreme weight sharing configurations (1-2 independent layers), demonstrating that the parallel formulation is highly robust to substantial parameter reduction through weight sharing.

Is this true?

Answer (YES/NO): NO